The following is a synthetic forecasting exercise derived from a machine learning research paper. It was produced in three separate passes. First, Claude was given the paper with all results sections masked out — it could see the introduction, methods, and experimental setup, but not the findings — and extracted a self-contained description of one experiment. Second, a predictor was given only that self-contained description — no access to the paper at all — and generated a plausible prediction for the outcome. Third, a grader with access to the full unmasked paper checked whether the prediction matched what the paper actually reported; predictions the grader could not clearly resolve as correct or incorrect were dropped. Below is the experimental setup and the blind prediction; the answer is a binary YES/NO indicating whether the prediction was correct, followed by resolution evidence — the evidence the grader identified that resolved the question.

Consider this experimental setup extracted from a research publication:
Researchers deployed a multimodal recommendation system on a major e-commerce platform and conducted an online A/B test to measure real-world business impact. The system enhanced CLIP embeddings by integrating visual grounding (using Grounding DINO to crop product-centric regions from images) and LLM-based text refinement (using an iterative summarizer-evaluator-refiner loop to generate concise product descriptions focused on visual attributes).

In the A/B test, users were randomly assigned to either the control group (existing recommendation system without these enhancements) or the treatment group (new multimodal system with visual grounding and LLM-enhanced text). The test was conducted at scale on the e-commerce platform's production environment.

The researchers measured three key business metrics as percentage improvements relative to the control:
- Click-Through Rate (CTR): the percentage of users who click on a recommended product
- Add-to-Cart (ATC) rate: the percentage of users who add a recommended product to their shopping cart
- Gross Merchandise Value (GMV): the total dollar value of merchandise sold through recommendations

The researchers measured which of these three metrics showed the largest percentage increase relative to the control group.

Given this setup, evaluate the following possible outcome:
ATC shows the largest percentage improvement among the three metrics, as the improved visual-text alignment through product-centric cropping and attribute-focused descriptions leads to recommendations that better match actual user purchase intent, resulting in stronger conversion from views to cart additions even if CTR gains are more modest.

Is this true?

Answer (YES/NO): NO